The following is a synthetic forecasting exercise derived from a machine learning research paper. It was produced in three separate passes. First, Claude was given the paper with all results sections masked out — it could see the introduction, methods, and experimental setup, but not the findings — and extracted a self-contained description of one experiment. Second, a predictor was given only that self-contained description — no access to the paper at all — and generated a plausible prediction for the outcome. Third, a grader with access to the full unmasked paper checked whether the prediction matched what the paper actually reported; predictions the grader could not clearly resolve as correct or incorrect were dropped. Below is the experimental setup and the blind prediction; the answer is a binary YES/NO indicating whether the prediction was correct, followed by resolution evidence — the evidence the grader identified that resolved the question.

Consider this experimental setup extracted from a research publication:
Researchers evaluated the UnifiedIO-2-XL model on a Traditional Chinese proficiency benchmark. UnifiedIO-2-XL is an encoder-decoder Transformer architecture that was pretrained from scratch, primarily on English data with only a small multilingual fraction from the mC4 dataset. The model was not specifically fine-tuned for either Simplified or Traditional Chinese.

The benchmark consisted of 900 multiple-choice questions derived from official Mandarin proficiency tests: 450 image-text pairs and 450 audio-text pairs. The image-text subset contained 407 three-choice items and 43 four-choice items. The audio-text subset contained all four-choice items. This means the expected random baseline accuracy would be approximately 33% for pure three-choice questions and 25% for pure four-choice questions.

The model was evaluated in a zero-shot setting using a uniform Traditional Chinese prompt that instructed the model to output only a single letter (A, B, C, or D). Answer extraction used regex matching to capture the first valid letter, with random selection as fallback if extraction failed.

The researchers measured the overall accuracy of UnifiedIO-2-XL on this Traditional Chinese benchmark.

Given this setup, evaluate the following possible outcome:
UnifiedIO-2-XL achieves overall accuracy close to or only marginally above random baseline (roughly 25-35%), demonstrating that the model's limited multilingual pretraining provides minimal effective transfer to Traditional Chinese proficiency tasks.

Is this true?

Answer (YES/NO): YES